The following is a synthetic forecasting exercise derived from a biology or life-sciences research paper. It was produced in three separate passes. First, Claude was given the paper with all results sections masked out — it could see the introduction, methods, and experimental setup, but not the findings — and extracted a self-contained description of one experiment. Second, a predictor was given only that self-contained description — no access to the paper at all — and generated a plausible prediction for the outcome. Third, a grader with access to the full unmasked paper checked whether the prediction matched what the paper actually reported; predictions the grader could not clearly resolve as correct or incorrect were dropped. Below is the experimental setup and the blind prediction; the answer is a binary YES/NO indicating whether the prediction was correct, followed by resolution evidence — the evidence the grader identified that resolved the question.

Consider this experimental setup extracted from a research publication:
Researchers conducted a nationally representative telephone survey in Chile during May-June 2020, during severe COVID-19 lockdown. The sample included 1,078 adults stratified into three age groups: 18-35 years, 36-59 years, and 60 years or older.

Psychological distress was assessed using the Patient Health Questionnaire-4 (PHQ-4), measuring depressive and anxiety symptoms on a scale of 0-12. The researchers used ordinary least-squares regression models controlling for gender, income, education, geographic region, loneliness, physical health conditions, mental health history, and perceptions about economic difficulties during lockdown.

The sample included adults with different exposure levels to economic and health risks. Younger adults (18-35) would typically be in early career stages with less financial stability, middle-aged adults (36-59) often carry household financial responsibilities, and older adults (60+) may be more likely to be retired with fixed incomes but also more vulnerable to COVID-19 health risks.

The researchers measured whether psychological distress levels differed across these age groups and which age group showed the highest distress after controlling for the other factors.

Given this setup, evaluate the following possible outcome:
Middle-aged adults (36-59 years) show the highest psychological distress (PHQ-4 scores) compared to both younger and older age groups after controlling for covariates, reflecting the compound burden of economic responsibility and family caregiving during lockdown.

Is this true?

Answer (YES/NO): NO